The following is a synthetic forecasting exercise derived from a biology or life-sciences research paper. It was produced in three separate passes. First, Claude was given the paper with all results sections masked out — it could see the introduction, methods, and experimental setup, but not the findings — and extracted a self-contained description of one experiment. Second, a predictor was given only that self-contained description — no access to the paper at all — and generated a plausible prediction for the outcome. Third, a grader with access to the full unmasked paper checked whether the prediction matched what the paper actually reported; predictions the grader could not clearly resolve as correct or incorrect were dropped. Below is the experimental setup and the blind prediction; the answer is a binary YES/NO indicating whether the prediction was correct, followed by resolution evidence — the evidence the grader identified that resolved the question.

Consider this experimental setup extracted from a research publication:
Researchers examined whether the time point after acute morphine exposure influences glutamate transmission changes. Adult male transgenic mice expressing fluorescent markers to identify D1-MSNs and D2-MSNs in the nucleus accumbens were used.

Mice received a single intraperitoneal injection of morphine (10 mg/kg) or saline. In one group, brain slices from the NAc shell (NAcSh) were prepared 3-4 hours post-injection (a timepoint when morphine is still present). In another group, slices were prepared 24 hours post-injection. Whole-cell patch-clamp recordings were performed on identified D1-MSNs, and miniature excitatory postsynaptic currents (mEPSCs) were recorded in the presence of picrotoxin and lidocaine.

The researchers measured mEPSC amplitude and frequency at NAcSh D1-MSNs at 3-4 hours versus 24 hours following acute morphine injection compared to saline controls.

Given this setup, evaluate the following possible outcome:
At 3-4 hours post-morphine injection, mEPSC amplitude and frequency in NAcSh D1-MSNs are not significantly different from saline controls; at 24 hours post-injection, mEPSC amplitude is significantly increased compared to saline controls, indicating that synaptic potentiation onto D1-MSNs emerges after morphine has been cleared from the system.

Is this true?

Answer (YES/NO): NO